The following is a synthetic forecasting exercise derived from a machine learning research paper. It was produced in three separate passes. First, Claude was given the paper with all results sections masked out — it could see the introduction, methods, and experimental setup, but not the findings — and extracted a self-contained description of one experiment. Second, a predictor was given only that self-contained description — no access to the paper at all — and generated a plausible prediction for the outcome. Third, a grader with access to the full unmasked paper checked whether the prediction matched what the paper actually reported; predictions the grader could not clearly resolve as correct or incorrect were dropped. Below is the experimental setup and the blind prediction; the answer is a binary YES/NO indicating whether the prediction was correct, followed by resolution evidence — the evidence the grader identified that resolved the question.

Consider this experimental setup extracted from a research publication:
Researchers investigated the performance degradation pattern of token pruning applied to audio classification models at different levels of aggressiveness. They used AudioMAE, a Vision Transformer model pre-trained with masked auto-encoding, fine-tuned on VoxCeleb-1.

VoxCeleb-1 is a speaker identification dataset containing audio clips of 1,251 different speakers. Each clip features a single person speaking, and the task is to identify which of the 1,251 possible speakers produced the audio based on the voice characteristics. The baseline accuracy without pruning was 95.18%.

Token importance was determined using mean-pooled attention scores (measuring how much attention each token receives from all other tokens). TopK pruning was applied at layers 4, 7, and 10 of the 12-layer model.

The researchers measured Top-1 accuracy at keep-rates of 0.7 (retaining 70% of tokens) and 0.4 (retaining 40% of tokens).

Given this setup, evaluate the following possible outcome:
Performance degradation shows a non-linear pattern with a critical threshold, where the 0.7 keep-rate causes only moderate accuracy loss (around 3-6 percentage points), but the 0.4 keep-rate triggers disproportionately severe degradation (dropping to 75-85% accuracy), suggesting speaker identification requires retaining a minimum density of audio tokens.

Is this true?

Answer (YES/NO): NO